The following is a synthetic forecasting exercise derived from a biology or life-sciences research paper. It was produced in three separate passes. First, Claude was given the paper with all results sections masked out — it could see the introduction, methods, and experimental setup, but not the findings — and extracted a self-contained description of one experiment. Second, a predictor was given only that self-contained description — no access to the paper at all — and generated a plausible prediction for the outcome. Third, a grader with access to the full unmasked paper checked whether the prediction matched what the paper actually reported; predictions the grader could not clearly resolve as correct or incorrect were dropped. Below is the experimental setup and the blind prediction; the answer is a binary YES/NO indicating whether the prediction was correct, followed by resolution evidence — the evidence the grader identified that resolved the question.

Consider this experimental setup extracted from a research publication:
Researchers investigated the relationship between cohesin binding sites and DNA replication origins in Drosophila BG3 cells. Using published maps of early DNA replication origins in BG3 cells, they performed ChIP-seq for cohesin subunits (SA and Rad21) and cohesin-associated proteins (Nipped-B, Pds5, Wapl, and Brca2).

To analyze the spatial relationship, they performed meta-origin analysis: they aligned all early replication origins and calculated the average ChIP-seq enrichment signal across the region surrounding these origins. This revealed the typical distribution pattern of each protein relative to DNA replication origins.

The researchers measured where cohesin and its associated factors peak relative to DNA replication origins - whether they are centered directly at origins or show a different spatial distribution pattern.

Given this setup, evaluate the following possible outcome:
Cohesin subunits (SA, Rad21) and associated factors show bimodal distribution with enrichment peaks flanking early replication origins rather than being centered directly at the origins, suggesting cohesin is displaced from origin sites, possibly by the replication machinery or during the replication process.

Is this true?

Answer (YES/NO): NO